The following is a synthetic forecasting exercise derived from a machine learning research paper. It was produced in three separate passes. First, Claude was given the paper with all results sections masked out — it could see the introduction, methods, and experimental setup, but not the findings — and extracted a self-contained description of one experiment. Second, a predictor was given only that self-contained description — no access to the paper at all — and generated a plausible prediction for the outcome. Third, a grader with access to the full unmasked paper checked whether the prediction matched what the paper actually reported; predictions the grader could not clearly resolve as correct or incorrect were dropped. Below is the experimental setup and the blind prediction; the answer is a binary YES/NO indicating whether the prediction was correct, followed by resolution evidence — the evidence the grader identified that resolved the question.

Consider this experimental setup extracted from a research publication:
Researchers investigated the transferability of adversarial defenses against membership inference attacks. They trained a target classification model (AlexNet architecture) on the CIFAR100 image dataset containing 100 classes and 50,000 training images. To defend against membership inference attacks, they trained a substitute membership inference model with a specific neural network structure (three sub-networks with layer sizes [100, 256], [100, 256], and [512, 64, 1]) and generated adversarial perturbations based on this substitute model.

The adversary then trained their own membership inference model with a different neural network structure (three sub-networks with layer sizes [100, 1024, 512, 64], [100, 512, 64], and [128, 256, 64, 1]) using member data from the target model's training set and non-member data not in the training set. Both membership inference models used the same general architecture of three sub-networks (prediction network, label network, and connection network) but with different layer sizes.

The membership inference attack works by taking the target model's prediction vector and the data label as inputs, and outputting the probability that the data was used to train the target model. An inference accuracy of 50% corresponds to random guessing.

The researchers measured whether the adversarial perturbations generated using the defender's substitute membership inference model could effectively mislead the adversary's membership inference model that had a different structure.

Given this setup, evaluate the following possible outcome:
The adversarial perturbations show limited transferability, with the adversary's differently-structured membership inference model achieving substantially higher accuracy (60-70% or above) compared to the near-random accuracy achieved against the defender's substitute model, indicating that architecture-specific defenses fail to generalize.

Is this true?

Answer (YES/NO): NO